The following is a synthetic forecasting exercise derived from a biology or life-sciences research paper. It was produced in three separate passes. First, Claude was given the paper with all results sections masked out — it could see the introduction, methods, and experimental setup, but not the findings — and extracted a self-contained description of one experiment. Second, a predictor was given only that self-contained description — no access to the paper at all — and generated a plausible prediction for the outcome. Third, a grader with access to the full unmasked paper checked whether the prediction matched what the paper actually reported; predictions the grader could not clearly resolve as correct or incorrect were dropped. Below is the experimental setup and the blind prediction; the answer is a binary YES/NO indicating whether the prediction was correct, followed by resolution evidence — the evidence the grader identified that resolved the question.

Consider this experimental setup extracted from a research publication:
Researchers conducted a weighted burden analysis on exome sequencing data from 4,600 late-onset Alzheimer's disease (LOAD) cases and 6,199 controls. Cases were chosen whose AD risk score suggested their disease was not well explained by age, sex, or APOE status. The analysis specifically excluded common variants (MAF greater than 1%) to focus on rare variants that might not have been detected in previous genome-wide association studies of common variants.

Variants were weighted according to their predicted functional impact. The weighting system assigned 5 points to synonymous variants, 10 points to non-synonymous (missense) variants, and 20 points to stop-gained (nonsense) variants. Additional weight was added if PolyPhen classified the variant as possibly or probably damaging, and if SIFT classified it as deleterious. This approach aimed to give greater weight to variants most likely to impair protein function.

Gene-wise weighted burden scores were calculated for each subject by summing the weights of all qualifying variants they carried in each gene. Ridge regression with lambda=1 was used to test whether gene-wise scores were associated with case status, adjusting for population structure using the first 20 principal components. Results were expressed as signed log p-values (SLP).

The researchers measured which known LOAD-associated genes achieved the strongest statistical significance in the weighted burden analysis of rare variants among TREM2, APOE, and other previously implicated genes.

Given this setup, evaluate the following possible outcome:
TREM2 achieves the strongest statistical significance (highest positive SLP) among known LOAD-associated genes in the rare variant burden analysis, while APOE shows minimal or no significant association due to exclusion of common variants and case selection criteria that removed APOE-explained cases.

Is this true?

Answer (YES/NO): YES